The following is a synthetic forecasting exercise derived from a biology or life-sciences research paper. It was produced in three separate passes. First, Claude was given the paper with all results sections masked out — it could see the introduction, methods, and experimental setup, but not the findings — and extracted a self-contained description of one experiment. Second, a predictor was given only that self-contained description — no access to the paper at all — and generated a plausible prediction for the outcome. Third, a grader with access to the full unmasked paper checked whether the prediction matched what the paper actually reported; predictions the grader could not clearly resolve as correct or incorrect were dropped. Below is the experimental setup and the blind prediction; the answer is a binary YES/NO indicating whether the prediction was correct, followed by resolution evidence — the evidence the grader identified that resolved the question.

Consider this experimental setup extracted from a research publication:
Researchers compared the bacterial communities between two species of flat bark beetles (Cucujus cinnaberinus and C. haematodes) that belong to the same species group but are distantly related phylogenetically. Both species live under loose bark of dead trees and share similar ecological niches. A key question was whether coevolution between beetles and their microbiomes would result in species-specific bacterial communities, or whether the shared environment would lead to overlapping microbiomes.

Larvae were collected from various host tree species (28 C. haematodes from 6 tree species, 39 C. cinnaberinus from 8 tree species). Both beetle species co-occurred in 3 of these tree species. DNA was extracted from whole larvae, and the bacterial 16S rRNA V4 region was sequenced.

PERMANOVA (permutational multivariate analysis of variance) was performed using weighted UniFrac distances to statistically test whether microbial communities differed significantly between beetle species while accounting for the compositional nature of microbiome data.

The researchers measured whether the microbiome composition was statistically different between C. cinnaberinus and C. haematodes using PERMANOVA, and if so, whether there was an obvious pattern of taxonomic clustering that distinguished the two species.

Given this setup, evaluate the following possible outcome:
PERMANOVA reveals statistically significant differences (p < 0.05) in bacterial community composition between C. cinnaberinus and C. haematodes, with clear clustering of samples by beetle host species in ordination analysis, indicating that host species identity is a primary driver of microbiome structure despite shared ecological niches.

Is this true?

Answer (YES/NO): NO